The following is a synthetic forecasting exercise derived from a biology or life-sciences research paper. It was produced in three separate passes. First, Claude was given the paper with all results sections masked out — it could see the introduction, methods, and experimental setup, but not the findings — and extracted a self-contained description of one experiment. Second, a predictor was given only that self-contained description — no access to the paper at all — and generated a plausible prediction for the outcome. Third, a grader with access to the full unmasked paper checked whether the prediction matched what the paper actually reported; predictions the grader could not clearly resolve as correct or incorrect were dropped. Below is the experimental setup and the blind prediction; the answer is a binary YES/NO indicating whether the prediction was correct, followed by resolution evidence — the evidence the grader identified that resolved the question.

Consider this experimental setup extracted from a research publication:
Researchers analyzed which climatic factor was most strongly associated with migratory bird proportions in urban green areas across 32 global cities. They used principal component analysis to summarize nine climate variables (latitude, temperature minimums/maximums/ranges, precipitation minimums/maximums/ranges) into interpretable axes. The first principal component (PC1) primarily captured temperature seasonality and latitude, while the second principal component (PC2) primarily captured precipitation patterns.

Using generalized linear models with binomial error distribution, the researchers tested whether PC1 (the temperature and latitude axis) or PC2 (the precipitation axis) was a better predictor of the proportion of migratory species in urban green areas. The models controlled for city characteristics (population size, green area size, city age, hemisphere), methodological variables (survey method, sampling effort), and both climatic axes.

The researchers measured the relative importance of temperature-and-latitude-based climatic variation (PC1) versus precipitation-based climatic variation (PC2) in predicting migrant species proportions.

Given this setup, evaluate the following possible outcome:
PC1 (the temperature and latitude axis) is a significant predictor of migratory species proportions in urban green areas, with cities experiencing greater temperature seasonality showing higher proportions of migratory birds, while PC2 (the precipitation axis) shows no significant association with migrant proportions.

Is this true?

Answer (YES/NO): NO